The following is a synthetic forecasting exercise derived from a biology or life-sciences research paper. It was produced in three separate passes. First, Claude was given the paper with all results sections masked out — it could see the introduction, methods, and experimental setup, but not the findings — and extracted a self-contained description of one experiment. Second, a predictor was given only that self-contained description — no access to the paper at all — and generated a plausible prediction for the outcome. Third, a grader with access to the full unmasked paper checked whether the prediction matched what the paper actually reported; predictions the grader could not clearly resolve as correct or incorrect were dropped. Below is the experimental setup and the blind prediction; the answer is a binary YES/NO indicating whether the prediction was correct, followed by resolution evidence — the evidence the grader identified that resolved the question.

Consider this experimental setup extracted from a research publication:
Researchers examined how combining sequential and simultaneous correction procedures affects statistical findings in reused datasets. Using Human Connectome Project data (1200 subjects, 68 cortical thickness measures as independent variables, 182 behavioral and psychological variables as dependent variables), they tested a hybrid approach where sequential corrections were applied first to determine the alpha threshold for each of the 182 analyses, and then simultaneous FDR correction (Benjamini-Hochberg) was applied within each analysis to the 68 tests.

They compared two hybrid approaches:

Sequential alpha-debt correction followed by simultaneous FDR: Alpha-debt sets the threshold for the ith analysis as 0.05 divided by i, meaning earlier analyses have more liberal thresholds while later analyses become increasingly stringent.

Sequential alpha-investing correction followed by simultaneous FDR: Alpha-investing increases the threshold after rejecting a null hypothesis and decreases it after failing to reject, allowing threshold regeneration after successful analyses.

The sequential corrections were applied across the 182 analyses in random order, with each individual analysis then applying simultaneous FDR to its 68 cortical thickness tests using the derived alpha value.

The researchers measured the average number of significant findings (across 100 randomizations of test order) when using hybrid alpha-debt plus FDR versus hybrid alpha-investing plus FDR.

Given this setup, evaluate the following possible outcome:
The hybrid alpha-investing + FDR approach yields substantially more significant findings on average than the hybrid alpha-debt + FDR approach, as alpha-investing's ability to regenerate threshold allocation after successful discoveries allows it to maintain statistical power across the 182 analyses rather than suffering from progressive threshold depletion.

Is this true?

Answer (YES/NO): NO